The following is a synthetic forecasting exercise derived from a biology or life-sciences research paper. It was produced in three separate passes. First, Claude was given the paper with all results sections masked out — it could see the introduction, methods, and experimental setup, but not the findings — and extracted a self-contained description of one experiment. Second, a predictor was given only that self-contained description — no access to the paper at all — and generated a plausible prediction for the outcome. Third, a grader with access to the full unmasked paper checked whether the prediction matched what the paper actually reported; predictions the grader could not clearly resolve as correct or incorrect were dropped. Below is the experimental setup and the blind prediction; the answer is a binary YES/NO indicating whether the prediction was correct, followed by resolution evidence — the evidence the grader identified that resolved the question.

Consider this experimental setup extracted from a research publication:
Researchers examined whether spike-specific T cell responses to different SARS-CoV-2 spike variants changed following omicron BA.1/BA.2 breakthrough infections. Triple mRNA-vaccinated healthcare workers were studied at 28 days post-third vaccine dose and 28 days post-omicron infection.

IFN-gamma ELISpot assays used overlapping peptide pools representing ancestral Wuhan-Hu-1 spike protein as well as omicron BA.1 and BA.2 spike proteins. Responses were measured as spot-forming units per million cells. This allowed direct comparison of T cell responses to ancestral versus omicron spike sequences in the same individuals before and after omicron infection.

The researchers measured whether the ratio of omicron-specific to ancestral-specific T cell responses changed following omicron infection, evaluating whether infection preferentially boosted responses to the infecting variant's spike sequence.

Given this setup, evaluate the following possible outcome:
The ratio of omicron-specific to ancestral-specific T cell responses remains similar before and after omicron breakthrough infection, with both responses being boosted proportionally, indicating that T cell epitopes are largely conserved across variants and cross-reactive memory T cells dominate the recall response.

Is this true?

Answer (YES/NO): NO